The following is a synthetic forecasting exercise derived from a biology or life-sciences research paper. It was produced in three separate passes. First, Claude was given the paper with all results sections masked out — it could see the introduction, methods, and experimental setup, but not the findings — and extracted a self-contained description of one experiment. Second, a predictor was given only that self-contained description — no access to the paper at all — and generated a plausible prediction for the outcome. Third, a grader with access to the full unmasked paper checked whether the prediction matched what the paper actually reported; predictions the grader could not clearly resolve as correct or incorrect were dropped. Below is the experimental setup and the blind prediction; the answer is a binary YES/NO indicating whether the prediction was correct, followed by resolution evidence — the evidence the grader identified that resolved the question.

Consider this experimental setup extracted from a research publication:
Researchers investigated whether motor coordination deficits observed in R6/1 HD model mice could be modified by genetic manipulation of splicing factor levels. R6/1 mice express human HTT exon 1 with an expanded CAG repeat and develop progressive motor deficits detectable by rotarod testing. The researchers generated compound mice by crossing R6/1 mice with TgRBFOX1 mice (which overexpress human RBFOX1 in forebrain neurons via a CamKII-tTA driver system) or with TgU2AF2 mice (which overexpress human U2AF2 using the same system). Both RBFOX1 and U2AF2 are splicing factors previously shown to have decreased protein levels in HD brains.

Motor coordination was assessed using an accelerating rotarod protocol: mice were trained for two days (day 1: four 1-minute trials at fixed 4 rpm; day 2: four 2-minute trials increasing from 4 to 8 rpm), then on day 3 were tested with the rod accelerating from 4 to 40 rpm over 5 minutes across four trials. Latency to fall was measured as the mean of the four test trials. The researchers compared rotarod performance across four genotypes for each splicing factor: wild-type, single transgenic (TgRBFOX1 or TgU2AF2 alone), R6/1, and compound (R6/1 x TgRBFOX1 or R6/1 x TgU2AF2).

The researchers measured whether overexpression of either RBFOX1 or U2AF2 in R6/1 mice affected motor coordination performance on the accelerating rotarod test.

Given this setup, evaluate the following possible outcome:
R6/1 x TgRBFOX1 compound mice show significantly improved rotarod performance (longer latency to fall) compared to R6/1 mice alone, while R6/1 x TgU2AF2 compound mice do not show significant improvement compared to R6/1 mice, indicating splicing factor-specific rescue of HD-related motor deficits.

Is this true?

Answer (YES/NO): YES